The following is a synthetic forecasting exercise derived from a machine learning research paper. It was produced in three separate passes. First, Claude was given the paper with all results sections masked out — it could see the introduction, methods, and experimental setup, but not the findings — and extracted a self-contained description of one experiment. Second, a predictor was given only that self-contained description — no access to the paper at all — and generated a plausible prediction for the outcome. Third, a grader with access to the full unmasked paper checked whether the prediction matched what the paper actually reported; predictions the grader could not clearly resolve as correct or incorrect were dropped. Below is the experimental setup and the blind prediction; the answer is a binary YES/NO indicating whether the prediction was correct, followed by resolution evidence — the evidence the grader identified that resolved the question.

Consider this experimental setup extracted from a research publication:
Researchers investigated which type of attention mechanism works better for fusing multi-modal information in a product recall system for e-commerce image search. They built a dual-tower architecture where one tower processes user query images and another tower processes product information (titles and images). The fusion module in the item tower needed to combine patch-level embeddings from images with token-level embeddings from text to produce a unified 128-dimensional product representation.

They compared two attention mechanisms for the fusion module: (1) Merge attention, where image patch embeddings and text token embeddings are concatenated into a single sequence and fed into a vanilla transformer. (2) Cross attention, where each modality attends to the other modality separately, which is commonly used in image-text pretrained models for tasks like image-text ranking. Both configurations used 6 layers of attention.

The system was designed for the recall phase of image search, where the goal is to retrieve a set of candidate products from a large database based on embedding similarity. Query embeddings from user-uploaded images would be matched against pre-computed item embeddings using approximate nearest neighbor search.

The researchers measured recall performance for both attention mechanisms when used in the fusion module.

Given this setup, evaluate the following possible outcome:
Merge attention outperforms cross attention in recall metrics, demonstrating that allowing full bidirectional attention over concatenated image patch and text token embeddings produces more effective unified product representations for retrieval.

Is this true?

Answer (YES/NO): YES